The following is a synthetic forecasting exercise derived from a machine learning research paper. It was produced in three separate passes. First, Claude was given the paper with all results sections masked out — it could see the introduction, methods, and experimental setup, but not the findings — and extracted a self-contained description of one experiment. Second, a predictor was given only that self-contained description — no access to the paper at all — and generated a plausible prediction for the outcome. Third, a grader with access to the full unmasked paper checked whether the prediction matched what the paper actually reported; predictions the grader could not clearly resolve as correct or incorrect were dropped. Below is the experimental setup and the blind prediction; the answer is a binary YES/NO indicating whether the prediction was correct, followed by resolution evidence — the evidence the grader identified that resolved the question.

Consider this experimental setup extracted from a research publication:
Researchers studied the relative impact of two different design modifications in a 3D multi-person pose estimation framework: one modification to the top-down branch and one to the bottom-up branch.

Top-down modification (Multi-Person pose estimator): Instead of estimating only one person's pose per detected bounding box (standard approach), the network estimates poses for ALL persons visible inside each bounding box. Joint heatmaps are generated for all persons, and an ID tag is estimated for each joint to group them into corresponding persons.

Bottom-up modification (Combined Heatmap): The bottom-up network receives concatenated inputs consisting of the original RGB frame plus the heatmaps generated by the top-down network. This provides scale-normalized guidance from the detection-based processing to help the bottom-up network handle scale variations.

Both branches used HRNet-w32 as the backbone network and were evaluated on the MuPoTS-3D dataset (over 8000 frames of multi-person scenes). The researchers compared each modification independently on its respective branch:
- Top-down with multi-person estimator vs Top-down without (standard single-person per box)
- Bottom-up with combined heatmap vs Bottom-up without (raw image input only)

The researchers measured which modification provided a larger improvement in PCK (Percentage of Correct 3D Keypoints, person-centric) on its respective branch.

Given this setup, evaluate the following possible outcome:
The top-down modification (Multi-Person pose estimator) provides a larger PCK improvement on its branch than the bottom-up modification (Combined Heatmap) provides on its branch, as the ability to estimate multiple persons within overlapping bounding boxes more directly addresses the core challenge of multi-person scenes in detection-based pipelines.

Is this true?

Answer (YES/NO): YES